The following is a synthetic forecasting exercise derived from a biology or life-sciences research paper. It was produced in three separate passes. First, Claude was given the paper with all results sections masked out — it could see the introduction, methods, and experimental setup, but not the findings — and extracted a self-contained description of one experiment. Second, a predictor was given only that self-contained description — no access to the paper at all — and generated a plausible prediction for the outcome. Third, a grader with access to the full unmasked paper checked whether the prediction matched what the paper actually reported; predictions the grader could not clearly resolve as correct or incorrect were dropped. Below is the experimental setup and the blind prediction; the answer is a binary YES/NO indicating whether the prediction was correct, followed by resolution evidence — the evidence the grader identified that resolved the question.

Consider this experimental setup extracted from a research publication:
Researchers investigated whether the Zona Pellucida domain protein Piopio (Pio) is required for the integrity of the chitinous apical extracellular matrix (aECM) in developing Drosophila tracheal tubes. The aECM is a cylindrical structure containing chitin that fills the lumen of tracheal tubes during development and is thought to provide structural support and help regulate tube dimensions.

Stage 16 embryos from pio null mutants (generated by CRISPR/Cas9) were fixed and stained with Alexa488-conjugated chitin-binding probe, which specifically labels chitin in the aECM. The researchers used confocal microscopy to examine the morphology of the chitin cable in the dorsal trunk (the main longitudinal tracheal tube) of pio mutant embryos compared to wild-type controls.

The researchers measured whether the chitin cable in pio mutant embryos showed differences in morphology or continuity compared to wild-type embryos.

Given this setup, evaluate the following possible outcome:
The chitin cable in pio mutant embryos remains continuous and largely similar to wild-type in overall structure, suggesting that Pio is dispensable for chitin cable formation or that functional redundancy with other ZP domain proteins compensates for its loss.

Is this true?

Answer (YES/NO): NO